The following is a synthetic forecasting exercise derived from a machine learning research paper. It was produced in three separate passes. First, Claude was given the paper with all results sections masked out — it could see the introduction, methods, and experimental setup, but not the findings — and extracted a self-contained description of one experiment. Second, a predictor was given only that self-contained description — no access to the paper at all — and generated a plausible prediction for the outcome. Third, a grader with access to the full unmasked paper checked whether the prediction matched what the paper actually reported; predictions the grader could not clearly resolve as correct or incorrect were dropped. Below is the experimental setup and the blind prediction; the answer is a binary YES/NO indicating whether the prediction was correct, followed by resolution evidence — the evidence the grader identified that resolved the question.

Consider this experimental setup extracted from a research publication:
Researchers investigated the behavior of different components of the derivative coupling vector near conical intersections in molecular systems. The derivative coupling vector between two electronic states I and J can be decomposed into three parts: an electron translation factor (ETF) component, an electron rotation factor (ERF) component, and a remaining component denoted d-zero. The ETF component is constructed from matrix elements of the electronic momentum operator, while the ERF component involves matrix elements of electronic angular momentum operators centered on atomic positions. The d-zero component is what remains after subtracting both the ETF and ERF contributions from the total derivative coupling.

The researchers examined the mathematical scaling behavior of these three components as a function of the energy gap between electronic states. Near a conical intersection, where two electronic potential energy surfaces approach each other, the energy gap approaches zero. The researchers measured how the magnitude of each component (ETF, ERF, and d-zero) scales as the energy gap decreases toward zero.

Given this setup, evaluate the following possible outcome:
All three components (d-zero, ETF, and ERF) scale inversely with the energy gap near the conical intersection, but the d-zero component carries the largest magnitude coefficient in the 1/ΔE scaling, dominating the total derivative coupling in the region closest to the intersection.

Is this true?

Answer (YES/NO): NO